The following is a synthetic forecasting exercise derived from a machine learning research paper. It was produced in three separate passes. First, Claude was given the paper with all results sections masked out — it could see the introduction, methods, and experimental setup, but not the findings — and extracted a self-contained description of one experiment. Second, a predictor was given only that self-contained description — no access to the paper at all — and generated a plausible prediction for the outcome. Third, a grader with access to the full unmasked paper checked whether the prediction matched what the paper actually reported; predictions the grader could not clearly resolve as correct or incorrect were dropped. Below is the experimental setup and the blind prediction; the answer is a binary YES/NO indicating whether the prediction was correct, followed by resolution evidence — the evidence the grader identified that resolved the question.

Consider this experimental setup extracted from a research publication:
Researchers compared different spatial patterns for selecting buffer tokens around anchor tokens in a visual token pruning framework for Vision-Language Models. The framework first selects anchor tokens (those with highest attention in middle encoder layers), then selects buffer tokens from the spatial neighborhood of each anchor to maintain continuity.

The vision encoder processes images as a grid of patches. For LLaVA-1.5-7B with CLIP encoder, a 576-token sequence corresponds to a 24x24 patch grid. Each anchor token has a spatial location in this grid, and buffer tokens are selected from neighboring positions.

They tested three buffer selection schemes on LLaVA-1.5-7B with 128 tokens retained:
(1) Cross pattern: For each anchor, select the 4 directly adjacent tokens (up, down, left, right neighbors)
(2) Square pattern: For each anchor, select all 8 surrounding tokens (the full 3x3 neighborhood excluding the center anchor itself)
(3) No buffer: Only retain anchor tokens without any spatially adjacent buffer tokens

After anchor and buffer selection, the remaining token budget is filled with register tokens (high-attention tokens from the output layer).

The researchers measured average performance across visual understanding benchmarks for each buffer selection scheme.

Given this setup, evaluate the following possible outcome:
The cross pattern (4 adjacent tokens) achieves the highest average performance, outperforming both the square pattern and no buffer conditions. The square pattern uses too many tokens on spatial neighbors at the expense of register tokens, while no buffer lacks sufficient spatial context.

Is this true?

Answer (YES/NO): NO